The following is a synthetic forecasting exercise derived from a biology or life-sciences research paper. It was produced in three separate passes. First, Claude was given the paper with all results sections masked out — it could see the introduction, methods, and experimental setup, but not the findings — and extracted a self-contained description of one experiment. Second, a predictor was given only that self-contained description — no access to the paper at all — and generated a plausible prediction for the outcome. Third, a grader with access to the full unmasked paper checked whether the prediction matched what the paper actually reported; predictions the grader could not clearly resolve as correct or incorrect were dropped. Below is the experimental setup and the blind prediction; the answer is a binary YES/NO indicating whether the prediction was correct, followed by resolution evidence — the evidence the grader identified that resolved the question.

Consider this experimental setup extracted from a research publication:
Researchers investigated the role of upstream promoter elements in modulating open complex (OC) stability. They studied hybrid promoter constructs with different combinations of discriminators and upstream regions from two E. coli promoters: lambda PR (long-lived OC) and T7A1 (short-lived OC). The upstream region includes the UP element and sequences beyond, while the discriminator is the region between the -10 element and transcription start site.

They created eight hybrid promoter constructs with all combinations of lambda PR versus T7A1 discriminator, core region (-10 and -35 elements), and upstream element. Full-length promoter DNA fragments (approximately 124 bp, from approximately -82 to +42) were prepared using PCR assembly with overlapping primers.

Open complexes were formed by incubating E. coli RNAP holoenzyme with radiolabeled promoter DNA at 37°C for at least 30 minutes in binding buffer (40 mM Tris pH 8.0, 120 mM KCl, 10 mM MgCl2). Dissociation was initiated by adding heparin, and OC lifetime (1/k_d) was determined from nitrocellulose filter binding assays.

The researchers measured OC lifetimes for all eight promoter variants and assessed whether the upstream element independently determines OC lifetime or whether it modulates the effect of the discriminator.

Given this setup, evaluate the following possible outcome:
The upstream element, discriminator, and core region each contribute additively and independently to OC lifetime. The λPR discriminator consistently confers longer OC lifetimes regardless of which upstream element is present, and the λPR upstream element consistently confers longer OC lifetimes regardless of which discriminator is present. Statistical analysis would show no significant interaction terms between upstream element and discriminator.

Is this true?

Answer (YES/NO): NO